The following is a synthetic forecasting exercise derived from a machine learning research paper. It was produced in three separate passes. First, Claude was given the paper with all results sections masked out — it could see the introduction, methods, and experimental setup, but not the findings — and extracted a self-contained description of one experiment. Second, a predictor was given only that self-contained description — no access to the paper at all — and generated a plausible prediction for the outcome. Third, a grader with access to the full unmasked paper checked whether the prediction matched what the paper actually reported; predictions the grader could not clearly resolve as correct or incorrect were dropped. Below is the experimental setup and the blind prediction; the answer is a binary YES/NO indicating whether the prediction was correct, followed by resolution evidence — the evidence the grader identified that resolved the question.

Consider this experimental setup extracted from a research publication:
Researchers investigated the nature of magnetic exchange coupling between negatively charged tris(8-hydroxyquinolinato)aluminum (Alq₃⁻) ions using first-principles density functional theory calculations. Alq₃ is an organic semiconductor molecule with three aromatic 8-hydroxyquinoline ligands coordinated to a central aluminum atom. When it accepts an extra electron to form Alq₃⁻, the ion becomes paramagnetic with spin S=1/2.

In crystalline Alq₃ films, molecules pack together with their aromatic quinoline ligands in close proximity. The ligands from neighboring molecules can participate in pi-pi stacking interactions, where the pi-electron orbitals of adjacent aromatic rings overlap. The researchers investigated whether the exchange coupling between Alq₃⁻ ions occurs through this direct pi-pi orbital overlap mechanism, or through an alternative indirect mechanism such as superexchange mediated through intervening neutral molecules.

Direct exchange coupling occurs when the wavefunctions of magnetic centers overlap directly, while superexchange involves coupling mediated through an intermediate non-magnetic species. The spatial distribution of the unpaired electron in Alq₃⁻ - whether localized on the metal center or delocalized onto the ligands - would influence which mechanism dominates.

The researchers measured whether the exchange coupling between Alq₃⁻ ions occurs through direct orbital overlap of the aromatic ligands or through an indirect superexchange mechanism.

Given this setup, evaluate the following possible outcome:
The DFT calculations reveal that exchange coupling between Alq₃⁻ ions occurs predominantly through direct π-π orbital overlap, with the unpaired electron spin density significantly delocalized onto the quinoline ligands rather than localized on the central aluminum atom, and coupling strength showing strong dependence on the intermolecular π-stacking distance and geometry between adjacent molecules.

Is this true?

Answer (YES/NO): YES